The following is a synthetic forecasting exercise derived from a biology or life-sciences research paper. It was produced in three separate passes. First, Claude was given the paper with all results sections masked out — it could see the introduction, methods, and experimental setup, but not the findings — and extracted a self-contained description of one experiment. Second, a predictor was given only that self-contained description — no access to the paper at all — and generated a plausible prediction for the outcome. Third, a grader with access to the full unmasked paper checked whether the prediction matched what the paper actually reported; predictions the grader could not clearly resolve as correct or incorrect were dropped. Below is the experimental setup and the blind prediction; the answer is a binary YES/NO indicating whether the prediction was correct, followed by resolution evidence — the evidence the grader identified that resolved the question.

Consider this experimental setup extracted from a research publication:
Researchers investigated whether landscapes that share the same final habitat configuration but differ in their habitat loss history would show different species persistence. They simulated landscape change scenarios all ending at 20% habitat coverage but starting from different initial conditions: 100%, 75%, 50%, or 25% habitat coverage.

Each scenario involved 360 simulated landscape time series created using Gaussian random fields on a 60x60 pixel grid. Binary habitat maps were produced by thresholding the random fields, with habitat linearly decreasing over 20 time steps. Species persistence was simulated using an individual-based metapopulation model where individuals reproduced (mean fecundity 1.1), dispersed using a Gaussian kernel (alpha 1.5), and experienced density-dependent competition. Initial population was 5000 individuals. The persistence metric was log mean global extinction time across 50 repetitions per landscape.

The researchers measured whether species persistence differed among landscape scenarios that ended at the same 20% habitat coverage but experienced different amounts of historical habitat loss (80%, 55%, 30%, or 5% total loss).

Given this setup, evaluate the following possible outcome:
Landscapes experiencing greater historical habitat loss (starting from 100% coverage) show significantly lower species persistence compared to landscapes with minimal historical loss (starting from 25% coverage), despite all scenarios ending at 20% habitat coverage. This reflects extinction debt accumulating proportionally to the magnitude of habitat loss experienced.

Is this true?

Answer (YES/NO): NO